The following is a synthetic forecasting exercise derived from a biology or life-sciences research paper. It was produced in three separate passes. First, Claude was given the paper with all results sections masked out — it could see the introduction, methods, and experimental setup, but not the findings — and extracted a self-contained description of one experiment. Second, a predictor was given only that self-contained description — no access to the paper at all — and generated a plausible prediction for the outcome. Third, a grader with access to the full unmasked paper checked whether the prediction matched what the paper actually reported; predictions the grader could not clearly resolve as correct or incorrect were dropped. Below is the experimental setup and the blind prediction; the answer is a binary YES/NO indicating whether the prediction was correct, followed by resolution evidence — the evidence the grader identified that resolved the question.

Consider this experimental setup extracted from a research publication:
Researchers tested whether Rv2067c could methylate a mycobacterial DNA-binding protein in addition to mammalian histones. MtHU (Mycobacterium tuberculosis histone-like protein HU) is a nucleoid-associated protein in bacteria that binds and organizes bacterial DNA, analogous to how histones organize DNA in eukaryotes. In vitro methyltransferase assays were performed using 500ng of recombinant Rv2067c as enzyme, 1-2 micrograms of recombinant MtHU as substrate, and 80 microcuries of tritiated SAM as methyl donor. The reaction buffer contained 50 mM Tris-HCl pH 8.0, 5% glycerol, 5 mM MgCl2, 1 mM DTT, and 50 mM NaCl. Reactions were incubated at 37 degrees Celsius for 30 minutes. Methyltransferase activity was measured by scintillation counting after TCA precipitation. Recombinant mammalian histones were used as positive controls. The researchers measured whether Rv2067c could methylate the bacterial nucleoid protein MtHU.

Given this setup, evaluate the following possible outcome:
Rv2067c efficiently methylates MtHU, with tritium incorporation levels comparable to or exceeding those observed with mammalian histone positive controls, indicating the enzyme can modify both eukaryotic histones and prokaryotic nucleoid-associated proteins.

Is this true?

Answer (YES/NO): NO